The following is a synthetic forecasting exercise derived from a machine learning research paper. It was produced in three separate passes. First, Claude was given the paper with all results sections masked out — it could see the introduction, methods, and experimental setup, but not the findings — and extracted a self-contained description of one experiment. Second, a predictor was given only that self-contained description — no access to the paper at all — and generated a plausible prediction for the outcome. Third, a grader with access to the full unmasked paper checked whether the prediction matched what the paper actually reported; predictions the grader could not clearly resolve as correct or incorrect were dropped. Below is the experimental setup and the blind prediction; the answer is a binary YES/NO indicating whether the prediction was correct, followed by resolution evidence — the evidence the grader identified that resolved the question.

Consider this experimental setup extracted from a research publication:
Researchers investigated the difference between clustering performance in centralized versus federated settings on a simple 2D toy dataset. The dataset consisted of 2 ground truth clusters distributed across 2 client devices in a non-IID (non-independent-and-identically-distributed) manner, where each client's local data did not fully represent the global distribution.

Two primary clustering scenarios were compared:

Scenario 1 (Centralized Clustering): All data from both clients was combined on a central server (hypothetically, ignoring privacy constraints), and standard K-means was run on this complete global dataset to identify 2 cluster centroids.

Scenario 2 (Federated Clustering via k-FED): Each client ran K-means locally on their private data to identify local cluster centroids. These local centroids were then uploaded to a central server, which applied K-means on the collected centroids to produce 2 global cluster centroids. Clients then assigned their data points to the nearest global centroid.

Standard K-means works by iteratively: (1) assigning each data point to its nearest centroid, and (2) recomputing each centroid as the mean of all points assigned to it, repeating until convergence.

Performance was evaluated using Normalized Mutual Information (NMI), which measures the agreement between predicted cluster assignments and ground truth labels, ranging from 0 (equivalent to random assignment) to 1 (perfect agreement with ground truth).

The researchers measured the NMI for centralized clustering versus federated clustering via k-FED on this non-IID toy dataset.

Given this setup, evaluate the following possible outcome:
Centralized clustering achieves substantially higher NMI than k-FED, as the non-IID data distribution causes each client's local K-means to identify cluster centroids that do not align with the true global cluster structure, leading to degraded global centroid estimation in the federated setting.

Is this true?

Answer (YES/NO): YES